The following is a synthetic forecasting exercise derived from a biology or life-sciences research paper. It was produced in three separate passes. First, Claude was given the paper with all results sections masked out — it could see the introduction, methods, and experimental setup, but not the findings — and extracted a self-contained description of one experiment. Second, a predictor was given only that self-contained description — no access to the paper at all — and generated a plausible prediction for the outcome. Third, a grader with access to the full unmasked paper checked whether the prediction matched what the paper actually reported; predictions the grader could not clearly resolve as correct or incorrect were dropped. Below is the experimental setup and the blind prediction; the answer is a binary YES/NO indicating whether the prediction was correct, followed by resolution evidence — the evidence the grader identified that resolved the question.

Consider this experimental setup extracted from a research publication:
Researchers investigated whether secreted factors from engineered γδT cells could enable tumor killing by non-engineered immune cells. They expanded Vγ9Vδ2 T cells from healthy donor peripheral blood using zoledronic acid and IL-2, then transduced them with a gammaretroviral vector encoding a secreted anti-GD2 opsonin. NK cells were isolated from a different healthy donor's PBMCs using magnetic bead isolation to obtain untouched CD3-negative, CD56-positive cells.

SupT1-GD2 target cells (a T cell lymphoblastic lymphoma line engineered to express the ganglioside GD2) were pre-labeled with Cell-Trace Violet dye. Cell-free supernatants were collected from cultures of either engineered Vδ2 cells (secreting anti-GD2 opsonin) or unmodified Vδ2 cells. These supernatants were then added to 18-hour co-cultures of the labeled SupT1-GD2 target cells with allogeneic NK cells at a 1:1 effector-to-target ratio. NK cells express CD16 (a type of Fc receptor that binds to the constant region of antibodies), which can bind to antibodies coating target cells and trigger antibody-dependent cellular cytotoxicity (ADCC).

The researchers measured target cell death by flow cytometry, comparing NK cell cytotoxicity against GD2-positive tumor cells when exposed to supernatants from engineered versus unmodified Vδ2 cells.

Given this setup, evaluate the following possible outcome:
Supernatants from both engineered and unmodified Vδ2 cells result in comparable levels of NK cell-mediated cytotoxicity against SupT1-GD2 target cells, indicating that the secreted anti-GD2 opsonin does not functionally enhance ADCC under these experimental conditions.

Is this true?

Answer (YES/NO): YES